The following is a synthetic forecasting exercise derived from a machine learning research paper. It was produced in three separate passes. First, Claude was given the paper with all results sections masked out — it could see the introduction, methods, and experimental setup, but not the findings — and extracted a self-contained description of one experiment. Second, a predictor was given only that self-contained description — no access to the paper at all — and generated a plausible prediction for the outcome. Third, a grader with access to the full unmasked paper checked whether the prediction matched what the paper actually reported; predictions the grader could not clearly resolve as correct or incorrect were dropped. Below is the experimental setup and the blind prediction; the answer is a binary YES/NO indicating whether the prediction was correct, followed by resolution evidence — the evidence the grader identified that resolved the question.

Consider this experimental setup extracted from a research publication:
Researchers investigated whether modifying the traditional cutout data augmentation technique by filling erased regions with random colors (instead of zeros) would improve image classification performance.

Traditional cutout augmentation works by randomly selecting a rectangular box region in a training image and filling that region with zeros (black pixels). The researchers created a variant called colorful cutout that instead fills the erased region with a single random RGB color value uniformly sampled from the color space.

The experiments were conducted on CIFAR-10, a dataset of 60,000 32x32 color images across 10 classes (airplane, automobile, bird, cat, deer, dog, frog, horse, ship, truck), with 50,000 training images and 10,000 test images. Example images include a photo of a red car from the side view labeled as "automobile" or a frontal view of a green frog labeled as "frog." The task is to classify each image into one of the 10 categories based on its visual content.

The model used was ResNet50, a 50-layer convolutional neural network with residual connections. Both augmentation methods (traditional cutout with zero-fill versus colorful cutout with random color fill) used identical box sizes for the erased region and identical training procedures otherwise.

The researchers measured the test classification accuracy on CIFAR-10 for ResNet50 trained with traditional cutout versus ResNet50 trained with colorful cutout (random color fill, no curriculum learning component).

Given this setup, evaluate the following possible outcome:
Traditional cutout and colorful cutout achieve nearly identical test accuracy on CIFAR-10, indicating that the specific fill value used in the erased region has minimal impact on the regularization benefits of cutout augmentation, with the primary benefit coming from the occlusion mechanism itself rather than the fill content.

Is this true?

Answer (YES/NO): YES